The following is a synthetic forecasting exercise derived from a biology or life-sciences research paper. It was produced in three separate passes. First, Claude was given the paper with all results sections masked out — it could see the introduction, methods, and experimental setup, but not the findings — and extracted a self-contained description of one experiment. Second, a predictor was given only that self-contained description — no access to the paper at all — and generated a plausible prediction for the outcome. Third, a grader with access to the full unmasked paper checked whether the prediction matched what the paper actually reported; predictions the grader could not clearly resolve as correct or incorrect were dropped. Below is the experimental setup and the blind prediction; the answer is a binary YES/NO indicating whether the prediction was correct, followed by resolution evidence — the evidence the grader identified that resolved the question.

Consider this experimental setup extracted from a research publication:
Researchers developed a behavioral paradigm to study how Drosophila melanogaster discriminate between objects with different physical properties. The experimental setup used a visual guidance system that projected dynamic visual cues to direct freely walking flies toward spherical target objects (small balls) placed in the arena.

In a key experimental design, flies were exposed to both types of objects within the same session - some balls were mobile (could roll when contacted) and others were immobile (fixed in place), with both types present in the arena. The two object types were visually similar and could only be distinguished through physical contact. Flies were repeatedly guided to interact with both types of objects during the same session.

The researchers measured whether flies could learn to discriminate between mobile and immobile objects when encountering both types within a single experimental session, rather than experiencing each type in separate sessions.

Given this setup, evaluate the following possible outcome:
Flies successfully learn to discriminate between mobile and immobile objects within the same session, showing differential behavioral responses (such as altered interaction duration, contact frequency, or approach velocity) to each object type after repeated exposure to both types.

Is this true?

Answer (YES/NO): YES